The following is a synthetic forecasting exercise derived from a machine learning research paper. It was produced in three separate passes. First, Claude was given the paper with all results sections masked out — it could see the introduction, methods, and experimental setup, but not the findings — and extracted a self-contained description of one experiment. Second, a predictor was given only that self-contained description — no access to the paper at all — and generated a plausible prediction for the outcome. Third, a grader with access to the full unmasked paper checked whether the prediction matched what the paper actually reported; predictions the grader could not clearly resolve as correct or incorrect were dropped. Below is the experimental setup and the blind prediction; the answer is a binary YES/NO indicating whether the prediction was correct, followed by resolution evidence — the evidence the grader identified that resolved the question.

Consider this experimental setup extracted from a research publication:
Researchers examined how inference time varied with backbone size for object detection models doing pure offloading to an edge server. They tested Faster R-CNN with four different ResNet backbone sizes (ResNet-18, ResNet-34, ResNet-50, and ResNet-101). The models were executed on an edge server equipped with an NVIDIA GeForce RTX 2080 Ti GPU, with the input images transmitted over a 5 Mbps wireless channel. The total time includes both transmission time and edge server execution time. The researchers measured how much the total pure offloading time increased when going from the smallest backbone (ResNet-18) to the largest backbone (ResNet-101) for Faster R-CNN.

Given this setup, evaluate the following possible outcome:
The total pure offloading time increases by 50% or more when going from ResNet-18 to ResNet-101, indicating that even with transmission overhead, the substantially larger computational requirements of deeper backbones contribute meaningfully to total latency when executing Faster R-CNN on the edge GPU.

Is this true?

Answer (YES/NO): NO